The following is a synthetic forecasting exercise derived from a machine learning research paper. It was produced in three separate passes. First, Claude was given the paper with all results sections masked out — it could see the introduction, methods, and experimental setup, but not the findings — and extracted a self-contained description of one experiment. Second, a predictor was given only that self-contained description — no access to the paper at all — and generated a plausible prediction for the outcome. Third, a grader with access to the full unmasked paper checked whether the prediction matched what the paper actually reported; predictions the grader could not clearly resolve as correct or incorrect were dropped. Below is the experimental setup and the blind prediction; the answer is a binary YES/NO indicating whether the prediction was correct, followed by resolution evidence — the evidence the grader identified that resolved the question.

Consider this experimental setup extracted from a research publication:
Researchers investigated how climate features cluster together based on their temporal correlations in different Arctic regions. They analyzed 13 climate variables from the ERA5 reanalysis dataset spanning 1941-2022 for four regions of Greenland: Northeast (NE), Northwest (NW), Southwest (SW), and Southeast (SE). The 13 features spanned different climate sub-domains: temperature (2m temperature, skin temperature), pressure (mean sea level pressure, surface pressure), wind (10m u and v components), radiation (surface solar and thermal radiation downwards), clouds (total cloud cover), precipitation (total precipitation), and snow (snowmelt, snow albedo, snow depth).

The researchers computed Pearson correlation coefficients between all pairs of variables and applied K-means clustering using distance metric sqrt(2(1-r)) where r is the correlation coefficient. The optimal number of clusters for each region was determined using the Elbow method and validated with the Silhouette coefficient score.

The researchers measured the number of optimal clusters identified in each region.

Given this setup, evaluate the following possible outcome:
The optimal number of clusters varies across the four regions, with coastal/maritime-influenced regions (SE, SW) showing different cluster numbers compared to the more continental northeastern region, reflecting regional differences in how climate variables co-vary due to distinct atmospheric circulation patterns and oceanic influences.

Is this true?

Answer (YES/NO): NO